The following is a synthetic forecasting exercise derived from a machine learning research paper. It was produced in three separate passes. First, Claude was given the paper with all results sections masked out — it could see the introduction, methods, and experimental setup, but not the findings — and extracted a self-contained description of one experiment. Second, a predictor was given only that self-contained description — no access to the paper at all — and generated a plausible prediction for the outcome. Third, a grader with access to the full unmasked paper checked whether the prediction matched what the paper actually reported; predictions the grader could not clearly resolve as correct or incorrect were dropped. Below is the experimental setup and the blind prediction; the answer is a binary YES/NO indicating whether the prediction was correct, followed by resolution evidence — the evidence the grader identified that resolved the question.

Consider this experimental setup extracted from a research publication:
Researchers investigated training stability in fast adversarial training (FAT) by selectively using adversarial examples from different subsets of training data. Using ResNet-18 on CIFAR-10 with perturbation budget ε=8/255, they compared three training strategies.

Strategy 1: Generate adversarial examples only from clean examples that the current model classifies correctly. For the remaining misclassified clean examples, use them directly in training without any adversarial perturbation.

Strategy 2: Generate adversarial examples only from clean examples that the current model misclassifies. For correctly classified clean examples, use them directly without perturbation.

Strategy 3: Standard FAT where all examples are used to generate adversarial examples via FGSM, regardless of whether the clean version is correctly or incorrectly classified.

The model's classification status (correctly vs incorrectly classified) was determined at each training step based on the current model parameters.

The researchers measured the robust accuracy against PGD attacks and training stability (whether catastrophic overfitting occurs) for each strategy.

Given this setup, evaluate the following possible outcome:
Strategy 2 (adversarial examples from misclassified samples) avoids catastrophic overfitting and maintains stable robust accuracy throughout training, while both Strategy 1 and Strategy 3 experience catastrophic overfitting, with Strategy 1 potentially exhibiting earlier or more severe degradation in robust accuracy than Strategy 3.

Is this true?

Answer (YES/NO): NO